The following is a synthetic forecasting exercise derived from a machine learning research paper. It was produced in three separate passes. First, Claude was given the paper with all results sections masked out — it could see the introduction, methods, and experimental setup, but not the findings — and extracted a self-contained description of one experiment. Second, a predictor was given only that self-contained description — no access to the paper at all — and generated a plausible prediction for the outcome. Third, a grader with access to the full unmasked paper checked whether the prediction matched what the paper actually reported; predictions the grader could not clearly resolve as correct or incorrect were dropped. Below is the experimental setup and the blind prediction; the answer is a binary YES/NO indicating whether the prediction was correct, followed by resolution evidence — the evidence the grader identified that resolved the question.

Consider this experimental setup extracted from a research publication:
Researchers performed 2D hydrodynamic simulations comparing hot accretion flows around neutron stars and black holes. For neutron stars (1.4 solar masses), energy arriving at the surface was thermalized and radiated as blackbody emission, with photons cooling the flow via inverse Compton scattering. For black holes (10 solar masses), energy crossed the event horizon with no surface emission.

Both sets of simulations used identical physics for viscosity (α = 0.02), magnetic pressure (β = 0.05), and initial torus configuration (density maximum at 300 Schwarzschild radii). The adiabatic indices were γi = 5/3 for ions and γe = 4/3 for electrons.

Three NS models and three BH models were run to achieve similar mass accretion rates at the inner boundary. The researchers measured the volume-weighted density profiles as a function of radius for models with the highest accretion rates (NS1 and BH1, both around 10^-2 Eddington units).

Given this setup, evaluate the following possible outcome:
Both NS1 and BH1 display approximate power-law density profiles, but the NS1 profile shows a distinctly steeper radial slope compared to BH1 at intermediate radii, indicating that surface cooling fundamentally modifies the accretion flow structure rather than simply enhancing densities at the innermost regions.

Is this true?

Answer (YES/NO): NO